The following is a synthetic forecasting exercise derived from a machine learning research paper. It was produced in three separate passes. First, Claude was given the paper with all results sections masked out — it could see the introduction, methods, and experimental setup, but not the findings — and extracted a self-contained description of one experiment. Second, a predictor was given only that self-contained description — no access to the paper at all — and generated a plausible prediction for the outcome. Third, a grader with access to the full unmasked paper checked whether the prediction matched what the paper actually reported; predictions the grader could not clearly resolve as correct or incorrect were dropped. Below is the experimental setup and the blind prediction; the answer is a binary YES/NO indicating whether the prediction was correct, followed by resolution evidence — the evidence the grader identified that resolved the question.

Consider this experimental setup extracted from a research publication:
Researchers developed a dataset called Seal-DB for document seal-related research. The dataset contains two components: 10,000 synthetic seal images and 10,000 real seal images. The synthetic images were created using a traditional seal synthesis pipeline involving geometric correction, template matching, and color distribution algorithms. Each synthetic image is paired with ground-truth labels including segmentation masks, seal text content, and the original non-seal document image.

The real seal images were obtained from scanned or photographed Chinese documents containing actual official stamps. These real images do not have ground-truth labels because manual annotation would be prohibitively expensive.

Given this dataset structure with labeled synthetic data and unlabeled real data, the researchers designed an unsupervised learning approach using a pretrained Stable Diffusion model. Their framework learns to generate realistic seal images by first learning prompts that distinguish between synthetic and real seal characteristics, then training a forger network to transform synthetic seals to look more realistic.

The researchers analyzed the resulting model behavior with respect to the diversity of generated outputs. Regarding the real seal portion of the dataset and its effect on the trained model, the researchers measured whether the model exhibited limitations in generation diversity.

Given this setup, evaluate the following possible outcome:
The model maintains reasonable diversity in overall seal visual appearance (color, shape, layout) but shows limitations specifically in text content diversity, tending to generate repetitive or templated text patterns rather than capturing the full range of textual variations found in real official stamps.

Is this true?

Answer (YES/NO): NO